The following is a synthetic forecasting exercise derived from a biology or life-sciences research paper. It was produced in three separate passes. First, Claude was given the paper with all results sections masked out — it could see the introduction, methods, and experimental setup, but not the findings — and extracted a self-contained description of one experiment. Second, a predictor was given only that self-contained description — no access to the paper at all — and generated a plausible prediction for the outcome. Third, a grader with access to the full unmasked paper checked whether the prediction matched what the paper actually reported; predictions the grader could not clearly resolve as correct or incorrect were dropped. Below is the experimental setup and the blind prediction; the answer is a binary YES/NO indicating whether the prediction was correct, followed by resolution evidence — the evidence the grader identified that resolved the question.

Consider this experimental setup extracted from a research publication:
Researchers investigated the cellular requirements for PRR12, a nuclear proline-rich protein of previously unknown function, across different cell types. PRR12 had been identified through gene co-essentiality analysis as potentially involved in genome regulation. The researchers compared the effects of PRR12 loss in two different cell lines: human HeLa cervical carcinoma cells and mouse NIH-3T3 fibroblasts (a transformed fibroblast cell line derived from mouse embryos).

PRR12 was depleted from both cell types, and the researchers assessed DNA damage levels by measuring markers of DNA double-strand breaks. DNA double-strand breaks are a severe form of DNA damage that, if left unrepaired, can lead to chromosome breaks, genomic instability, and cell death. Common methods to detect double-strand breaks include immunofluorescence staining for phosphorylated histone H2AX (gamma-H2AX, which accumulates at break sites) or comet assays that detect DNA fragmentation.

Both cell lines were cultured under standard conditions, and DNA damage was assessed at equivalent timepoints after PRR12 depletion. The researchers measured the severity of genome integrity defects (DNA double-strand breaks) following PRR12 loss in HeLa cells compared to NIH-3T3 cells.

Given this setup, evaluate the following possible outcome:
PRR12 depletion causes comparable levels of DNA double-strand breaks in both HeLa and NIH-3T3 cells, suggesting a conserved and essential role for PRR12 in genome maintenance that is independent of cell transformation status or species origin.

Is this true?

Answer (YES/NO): NO